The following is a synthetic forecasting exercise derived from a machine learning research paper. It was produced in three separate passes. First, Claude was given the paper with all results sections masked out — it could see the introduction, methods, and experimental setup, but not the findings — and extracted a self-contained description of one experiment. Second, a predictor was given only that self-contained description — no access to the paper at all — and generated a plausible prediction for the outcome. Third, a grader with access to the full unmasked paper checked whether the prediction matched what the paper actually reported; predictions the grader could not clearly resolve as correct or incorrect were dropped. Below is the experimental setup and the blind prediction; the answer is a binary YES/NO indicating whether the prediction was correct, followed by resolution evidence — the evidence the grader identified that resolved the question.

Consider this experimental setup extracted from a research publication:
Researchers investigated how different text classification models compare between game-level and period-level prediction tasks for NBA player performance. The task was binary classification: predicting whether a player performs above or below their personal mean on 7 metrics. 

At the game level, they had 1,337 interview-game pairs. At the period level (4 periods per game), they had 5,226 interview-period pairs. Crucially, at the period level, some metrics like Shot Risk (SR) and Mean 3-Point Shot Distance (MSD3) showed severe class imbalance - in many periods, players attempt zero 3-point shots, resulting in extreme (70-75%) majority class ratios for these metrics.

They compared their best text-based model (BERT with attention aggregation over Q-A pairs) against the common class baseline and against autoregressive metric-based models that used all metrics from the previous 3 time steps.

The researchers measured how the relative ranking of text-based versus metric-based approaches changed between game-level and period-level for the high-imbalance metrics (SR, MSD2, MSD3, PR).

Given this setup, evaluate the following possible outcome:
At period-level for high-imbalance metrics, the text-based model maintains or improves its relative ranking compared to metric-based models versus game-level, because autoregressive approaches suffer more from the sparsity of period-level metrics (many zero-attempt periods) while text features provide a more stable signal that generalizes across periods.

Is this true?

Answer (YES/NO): NO